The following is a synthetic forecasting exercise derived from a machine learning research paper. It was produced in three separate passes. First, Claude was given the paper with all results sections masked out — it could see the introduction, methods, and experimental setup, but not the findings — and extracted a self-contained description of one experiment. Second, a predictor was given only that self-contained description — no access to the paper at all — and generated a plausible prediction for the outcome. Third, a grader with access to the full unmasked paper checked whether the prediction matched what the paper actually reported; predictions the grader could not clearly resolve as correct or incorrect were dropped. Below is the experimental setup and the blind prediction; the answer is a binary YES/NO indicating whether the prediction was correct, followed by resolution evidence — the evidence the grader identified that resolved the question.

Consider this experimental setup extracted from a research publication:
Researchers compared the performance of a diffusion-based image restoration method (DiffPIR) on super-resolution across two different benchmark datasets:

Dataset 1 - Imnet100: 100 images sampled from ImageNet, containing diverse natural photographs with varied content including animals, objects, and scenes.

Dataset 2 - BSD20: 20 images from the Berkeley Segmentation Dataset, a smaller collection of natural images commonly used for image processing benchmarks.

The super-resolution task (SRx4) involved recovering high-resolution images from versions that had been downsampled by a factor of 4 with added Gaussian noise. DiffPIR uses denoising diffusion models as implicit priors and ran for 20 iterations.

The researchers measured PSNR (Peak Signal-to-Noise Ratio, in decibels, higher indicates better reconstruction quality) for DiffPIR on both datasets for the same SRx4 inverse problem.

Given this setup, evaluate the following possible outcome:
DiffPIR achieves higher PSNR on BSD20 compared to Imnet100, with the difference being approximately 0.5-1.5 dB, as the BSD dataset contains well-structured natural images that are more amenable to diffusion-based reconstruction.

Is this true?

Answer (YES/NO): NO